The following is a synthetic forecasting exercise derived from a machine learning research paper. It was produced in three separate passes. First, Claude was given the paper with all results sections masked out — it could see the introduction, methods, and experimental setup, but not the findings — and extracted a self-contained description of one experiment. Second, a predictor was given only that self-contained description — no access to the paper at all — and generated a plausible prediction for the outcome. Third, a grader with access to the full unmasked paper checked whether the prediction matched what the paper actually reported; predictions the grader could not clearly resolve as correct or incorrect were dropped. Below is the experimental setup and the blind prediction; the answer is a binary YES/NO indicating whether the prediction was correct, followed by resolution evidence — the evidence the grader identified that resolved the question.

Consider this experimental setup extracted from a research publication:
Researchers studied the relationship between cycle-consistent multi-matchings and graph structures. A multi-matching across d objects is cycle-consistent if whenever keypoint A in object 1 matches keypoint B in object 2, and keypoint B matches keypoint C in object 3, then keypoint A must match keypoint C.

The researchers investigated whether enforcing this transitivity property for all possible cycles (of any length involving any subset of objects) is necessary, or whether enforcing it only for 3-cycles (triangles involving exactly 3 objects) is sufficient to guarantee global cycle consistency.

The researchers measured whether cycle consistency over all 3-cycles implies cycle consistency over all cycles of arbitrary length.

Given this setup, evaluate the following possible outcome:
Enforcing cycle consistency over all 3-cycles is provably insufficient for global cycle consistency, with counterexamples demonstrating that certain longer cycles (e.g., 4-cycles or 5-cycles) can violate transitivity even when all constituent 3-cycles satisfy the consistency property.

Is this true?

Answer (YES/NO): NO